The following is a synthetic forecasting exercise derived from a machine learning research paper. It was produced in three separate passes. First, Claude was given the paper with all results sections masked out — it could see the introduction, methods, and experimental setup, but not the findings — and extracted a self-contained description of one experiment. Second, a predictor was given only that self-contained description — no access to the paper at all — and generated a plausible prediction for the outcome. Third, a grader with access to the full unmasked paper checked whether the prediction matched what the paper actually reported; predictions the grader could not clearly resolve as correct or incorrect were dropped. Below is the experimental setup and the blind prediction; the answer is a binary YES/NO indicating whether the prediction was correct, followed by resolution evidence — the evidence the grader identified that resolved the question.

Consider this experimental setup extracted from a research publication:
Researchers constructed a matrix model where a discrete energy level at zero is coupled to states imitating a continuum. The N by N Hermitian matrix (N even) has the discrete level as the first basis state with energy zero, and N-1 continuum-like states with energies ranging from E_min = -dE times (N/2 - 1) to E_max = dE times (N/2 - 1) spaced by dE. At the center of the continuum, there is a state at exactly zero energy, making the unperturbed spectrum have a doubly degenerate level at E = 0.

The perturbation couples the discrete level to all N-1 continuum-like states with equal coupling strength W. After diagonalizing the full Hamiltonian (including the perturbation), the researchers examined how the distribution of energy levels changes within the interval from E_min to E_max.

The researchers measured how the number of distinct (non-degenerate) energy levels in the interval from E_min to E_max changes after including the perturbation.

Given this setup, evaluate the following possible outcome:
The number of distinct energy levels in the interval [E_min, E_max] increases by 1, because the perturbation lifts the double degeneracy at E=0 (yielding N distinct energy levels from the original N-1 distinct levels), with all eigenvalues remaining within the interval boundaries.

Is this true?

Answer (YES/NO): YES